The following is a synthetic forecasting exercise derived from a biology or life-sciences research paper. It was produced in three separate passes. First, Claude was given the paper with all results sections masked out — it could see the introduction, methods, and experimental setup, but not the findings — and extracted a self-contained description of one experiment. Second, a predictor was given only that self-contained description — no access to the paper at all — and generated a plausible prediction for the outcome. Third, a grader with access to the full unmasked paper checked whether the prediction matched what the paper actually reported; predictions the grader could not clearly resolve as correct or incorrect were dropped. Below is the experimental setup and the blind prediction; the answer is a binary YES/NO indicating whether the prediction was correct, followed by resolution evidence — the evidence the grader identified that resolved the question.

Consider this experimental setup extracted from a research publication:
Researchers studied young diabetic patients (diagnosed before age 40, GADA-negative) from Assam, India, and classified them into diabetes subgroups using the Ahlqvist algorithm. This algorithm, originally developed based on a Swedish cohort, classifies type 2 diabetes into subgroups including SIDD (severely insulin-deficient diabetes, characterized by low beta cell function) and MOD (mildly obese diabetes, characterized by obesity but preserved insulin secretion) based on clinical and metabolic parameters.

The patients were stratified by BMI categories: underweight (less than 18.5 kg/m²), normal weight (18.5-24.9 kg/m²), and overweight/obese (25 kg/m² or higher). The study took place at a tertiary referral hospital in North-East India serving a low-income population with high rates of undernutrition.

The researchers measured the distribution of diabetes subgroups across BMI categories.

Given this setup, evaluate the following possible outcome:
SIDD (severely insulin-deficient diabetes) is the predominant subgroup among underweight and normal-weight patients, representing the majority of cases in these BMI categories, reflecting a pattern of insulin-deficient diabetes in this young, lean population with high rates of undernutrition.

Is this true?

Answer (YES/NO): YES